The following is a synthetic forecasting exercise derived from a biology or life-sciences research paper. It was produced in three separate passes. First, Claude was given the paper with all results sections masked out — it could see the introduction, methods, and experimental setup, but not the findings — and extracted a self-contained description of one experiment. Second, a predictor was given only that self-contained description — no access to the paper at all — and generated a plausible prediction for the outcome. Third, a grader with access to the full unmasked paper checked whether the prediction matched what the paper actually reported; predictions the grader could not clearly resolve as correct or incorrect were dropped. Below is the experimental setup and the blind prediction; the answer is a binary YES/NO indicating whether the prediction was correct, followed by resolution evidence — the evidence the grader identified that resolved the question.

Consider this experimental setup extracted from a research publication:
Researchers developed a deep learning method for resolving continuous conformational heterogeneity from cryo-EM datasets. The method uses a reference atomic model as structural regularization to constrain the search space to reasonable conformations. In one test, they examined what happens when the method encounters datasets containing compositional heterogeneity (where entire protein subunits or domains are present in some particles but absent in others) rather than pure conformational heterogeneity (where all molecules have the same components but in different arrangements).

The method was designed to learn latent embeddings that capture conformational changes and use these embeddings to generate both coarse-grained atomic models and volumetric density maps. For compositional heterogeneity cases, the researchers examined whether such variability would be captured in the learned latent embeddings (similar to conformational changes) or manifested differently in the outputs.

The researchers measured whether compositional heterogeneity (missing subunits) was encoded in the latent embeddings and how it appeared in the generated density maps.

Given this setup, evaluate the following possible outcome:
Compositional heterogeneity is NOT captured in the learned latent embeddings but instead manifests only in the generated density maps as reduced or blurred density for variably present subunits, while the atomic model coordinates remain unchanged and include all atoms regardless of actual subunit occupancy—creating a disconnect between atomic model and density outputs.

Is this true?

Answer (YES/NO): NO